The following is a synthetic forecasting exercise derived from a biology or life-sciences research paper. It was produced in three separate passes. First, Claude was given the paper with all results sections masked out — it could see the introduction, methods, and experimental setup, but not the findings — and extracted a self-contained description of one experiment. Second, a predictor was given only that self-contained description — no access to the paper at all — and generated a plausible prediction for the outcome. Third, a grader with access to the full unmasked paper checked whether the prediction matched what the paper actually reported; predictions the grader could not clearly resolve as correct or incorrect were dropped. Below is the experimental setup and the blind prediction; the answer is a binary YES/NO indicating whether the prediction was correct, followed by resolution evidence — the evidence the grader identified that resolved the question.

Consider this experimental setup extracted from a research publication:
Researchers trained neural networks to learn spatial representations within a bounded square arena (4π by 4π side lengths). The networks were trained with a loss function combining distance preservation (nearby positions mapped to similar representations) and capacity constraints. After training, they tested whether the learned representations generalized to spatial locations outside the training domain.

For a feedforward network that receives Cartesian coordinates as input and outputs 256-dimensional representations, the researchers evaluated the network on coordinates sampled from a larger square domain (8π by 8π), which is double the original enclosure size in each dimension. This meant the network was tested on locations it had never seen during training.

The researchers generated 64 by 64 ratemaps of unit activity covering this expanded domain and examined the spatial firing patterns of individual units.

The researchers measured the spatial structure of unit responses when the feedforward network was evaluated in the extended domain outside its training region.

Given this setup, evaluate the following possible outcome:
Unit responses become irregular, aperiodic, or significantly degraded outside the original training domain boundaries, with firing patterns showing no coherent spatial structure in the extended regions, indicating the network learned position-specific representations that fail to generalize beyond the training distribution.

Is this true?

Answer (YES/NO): YES